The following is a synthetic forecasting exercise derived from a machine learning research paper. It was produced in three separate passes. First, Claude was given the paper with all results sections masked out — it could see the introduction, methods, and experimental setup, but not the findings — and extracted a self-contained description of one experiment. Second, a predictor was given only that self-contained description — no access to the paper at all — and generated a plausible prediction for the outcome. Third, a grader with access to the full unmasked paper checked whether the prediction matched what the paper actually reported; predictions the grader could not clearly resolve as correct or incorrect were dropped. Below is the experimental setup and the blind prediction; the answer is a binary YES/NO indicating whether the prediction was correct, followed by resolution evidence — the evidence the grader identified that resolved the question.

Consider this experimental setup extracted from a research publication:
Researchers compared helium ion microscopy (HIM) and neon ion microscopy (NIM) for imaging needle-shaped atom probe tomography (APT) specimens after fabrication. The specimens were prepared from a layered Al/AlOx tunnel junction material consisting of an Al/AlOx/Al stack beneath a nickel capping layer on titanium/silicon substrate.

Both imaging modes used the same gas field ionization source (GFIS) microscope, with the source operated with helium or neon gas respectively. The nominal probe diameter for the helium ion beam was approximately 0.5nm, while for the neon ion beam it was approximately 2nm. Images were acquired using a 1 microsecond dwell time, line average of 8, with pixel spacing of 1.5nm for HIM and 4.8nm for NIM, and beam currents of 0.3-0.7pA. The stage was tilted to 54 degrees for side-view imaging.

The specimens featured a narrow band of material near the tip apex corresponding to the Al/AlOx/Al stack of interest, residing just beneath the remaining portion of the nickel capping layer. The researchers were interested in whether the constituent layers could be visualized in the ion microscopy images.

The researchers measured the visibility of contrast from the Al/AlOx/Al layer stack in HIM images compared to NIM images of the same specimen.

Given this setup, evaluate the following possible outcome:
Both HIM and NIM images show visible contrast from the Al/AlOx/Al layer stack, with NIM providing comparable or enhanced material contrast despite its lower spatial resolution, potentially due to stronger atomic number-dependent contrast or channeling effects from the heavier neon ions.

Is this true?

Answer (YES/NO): YES